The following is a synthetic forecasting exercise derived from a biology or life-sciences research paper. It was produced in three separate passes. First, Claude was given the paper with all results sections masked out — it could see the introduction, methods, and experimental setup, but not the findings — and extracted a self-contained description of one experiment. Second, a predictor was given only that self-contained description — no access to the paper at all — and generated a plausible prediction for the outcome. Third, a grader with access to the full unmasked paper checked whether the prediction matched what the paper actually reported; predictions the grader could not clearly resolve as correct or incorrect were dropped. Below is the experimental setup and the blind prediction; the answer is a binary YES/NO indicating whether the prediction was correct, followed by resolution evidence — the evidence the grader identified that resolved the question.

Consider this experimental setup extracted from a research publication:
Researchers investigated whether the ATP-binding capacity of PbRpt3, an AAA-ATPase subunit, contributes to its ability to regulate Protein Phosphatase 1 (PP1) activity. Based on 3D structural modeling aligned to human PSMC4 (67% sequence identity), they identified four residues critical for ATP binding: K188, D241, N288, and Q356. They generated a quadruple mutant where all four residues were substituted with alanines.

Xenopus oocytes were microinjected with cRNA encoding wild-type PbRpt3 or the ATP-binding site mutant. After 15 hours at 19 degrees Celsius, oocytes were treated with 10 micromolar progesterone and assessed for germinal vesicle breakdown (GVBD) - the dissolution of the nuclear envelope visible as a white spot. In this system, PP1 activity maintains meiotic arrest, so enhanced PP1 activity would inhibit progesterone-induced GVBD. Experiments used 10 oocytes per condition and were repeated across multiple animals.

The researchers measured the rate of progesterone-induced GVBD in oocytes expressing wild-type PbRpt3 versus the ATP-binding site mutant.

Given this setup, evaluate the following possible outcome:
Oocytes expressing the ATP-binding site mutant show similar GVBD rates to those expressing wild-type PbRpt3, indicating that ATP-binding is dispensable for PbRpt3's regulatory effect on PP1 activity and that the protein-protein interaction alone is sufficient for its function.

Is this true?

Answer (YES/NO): NO